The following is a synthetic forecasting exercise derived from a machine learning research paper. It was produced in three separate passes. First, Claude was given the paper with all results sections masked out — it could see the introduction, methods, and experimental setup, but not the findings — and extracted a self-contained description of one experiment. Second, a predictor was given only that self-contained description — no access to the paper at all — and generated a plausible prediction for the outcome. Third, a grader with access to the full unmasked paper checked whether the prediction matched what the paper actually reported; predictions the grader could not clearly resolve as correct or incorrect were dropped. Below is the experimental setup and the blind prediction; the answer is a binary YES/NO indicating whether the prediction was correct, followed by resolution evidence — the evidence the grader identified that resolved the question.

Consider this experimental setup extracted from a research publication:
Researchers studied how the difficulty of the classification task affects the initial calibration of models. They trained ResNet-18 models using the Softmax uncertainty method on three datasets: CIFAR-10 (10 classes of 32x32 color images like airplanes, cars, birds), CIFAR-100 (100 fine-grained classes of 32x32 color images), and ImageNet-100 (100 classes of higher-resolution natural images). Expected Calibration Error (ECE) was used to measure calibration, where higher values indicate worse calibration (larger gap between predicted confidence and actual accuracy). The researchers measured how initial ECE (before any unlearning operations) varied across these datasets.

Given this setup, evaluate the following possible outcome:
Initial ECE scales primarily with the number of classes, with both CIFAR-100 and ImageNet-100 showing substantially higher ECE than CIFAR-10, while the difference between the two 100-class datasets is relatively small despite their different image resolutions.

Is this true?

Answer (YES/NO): NO